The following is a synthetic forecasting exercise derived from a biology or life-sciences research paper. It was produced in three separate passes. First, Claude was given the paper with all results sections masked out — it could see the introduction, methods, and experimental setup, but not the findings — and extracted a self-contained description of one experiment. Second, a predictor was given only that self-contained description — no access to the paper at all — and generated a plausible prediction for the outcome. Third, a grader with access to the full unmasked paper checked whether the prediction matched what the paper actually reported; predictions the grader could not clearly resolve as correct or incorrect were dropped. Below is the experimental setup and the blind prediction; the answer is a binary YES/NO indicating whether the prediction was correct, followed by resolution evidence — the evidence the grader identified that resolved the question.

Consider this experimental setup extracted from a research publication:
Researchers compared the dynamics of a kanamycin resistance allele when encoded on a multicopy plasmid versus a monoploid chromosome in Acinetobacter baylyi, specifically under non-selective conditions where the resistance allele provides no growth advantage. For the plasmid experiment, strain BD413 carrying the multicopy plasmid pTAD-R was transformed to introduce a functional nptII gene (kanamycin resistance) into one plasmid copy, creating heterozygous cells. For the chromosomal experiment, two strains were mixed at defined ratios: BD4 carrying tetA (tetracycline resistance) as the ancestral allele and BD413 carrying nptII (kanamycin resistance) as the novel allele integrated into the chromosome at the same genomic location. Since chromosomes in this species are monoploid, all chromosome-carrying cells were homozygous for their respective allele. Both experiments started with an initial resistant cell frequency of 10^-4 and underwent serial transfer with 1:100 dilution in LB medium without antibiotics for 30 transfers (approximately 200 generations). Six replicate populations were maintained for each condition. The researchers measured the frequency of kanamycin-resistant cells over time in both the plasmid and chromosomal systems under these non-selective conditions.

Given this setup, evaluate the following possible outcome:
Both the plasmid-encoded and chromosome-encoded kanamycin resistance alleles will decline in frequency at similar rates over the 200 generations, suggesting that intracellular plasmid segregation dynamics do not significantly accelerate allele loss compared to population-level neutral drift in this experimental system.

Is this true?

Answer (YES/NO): NO